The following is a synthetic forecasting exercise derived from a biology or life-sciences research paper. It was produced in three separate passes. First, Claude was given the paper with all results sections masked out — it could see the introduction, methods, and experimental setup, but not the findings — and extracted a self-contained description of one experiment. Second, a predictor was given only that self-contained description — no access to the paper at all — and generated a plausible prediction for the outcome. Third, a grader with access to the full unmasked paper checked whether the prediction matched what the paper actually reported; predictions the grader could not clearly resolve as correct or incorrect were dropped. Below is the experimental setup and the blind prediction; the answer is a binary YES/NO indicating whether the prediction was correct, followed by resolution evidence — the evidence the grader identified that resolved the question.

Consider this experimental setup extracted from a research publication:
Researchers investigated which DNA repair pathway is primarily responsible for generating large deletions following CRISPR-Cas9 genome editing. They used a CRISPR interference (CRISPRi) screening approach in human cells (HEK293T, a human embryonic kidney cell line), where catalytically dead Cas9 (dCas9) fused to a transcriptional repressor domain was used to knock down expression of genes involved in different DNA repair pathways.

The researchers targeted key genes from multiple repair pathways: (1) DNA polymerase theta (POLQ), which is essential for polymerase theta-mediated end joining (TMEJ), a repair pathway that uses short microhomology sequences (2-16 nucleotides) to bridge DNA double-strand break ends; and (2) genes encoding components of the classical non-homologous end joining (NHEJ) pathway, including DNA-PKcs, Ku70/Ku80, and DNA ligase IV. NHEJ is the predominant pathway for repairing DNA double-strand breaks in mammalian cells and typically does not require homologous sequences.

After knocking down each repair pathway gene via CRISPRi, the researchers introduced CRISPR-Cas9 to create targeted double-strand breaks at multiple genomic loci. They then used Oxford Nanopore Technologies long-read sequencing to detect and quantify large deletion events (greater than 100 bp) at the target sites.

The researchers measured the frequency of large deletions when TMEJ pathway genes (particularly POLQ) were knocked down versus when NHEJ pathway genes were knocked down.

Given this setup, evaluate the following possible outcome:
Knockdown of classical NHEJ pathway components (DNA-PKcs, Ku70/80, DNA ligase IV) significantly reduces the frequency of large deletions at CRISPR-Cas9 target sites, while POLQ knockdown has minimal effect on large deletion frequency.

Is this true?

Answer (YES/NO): NO